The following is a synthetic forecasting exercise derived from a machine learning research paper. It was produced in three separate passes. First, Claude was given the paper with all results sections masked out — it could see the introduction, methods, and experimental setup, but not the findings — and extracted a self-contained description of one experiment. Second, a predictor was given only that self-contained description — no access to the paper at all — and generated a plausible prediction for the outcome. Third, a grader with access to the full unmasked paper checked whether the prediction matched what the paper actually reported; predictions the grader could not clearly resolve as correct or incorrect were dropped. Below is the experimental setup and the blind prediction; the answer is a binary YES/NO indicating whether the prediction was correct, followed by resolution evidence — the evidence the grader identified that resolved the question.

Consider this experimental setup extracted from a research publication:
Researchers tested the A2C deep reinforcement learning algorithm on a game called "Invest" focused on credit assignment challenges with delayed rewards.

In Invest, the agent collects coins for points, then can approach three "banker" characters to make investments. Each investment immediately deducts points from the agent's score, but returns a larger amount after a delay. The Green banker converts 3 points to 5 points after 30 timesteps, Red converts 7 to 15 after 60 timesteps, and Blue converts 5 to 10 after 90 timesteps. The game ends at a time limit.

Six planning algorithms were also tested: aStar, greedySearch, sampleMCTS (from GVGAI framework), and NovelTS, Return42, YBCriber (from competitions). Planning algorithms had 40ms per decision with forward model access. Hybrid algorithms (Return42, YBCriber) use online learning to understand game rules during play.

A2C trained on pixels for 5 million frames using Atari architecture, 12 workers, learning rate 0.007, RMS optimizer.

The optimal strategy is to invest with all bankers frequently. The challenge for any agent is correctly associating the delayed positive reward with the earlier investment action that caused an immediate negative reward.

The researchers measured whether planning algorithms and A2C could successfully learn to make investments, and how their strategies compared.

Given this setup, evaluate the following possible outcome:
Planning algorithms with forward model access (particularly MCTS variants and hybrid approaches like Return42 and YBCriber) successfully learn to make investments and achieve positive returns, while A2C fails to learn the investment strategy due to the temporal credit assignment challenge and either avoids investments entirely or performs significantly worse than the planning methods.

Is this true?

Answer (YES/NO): NO